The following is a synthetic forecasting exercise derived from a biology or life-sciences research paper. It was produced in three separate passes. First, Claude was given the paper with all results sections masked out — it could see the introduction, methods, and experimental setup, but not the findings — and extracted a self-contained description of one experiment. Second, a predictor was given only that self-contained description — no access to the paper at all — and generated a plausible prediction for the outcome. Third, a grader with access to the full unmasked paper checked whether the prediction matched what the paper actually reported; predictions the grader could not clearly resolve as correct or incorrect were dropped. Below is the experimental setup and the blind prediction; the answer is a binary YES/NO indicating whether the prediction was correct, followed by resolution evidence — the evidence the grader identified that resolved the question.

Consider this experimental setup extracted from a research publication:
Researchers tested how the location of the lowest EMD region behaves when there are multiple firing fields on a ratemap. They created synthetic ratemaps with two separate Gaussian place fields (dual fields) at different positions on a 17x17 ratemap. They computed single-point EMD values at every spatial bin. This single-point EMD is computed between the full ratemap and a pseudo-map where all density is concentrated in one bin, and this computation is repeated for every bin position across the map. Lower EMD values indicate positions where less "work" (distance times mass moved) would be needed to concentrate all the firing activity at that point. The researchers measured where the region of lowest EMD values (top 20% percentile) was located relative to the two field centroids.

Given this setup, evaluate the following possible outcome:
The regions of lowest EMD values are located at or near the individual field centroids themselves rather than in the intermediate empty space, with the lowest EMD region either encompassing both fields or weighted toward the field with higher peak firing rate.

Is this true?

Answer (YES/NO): NO